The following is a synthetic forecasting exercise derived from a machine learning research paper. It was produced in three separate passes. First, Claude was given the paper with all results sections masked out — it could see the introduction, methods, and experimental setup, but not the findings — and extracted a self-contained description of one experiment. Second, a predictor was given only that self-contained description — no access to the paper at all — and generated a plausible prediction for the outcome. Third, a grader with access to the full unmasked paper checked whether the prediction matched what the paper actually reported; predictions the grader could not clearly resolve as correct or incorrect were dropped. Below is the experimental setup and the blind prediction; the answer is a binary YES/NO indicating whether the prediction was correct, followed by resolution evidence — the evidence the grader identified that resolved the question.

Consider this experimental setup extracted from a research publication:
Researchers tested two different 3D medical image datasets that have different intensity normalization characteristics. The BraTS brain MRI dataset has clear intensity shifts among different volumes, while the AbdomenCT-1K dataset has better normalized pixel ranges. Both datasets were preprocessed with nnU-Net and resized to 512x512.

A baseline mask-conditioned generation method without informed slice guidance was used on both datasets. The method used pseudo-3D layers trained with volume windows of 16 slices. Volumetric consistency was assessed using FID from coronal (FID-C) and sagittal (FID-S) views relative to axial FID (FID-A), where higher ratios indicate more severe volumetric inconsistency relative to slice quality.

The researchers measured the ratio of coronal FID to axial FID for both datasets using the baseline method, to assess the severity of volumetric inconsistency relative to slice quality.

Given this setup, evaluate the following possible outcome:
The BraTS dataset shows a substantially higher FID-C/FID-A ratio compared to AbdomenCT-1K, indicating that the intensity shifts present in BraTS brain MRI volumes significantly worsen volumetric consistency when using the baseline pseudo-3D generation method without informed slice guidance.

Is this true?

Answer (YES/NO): YES